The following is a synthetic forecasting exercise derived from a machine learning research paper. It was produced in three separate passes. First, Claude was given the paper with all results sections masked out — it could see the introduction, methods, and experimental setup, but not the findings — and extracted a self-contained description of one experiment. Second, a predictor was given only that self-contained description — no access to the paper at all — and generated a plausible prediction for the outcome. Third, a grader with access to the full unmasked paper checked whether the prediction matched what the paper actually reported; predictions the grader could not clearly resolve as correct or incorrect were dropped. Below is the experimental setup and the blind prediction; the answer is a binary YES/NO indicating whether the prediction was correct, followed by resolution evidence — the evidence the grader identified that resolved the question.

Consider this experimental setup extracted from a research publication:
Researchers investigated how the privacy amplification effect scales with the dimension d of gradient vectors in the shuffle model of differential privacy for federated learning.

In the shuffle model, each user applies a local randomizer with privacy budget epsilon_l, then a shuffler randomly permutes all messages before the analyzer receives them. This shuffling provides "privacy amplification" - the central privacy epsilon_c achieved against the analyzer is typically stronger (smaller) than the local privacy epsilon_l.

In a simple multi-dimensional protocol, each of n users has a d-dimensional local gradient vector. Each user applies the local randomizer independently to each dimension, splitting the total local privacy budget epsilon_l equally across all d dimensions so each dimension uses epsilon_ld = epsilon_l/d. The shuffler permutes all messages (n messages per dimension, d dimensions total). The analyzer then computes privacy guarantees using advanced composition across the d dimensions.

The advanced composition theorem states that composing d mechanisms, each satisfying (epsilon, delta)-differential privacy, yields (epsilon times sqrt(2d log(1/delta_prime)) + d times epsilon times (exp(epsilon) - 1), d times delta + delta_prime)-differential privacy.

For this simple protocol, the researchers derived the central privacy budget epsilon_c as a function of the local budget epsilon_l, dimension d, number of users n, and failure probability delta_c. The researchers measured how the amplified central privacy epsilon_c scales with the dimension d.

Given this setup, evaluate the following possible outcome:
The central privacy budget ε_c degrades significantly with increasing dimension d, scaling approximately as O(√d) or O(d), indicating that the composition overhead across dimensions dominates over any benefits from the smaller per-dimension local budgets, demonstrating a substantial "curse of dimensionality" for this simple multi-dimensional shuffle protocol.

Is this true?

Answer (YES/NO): YES